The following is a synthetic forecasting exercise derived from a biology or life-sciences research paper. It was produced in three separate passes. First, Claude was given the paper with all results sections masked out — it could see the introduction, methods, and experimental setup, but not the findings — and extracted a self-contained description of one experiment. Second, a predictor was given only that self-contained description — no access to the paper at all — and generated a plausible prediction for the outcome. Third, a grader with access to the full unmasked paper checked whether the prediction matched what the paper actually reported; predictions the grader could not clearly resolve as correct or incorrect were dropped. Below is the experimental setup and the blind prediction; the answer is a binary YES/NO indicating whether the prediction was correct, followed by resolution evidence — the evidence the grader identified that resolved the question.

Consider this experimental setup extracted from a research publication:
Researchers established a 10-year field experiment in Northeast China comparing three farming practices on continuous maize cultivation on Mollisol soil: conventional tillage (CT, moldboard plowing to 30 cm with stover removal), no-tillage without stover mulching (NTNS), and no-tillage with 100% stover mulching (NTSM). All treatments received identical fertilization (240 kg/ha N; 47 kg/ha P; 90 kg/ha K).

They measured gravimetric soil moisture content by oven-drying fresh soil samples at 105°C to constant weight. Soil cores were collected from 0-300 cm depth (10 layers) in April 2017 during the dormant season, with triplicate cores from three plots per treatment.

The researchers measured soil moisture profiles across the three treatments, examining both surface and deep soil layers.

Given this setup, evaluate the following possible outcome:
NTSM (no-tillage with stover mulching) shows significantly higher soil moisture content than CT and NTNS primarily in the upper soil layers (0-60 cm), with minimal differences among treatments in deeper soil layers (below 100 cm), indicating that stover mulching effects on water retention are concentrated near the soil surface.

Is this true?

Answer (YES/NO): NO